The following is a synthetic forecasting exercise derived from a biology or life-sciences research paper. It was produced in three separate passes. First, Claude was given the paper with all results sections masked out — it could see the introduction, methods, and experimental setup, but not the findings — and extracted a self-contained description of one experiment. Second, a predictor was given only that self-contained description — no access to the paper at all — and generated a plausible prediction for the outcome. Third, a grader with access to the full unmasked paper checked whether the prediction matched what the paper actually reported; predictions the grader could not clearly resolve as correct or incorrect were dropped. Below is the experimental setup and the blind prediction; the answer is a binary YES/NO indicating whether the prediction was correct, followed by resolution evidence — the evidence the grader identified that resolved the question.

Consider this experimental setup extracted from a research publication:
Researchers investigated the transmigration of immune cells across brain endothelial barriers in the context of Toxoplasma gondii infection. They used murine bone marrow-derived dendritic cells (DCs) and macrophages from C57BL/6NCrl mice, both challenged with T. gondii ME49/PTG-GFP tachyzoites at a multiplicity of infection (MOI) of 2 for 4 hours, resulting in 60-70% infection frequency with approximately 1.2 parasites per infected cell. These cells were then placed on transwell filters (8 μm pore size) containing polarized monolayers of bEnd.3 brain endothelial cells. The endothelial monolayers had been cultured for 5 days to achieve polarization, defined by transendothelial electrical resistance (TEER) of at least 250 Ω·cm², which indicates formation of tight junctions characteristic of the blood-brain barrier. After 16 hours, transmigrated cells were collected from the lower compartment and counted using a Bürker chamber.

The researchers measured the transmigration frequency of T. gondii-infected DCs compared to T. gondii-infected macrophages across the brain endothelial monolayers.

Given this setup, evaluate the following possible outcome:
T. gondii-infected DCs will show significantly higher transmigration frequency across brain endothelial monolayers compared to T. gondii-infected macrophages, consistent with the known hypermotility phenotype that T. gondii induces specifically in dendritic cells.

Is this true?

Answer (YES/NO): YES